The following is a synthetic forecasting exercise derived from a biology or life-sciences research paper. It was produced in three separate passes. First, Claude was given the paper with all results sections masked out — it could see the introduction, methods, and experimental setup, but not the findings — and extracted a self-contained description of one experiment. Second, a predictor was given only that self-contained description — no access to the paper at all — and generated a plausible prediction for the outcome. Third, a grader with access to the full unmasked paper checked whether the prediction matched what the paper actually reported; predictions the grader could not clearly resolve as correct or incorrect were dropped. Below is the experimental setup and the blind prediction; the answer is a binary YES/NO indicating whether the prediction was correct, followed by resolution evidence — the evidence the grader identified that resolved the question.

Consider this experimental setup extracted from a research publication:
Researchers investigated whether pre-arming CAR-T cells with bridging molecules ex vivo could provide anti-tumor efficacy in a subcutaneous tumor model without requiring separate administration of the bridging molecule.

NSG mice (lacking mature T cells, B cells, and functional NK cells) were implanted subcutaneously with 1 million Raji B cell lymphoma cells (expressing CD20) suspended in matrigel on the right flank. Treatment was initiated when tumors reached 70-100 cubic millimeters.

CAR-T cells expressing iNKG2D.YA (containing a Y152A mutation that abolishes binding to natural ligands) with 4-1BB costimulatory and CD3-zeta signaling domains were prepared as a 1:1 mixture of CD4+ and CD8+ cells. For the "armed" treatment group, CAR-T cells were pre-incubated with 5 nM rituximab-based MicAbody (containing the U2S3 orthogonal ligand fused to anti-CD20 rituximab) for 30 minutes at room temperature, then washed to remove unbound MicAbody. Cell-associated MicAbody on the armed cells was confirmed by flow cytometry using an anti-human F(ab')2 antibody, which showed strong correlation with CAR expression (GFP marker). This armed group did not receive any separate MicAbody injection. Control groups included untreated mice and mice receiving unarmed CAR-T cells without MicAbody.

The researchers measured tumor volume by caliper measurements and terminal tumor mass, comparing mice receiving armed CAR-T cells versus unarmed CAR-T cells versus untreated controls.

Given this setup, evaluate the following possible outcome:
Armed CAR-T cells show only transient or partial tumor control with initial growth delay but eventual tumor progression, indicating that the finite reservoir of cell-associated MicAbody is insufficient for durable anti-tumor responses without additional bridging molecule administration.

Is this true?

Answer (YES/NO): NO